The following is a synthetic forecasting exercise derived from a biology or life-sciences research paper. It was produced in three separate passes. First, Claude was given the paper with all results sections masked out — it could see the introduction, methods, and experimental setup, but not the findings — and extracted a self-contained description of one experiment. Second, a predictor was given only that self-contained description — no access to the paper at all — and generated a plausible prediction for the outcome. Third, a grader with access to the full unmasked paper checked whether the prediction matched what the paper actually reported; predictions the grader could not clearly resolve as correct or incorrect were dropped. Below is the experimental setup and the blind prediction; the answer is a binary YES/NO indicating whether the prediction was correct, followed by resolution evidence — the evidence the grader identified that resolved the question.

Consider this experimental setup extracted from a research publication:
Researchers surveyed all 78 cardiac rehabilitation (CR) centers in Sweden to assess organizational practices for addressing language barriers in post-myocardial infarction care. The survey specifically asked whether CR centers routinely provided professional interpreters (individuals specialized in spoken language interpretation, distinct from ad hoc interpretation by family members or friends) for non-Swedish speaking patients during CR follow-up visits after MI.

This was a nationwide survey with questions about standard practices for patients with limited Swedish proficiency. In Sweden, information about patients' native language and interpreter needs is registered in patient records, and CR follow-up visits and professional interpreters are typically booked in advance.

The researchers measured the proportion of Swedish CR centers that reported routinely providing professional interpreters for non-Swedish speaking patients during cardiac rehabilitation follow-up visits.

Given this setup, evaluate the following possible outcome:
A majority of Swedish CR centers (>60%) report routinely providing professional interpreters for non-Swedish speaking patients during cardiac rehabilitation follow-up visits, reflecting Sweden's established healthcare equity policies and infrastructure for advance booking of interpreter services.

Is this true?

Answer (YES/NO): YES